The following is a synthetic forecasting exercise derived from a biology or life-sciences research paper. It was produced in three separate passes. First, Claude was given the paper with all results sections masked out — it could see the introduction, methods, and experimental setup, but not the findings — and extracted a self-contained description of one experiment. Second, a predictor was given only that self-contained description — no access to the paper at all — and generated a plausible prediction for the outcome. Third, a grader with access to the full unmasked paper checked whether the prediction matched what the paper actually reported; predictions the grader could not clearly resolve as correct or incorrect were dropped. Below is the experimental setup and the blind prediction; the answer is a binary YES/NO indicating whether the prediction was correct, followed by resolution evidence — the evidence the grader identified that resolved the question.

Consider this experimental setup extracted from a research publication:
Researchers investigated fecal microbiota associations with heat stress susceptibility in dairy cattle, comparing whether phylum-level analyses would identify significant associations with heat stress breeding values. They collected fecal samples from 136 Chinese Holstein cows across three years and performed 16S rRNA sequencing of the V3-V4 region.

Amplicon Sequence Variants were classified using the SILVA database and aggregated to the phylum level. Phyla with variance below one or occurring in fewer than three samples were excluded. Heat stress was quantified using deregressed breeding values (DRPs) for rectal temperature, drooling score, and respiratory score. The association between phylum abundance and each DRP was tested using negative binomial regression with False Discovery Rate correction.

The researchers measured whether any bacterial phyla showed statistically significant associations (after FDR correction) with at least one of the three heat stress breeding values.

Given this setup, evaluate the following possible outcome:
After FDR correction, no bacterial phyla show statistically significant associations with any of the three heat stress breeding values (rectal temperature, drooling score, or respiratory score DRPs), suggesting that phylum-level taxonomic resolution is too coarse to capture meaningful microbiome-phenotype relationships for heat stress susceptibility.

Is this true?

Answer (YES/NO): NO